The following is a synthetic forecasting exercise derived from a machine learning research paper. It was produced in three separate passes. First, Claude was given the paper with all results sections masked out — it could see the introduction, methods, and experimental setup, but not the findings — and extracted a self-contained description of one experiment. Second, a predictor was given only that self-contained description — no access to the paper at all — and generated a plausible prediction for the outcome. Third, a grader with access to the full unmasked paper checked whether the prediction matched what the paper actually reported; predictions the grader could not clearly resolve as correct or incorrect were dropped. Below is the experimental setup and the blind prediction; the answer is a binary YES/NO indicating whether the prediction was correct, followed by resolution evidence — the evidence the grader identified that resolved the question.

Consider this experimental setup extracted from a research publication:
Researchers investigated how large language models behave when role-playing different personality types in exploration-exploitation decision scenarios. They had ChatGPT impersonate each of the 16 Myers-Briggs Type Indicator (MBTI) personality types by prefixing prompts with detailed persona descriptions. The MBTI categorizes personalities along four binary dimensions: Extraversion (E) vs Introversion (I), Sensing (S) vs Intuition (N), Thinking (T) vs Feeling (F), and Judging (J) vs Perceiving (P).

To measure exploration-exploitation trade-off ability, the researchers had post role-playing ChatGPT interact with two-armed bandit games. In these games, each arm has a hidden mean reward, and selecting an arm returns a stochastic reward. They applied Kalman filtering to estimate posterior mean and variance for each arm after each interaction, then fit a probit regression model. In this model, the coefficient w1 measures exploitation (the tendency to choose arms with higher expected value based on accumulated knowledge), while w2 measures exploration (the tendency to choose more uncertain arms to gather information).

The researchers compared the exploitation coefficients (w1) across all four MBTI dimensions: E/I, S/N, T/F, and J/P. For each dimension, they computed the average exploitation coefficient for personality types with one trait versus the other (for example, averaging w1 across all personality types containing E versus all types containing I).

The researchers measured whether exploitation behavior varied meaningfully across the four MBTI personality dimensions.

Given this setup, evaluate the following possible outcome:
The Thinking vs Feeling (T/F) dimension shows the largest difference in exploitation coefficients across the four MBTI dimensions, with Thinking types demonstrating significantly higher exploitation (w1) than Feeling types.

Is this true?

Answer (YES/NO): NO